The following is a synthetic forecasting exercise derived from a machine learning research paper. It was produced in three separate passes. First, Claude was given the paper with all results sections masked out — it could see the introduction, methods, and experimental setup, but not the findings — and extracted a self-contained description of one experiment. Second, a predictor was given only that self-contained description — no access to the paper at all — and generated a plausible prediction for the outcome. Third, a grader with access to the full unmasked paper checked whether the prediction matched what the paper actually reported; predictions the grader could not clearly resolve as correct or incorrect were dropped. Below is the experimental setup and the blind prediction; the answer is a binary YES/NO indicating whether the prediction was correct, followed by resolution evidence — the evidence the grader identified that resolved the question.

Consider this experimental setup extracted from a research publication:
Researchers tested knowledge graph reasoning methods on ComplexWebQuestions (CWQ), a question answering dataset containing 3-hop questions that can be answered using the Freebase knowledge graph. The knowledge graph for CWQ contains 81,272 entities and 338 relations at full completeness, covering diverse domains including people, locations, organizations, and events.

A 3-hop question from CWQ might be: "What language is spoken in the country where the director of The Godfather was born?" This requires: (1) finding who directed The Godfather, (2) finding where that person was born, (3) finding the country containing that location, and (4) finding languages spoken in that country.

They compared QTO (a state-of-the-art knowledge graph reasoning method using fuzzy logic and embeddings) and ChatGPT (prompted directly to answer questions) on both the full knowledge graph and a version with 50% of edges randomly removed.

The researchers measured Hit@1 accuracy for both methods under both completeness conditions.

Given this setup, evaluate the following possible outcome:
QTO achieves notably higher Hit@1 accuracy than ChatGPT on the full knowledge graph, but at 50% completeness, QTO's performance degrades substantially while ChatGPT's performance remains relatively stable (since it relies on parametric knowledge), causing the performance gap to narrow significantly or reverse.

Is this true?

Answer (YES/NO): YES